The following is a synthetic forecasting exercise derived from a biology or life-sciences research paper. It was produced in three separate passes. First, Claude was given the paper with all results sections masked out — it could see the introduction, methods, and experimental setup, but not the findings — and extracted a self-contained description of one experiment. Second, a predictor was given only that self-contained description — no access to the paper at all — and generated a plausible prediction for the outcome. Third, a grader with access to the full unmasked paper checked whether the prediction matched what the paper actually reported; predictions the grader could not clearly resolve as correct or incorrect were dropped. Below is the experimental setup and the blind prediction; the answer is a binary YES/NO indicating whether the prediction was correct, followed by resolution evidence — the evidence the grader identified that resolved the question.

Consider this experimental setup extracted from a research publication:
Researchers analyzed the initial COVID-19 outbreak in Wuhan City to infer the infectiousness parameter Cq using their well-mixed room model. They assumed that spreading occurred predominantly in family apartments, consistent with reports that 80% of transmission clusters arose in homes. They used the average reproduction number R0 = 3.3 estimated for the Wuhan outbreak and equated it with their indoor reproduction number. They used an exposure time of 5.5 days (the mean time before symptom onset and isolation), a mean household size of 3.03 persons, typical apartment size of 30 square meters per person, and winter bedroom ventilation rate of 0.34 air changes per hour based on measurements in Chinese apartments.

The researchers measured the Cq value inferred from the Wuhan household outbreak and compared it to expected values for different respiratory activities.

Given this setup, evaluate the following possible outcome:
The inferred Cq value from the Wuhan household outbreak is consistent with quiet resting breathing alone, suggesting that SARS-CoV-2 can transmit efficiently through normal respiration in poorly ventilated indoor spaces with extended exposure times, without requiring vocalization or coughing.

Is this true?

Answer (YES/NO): YES